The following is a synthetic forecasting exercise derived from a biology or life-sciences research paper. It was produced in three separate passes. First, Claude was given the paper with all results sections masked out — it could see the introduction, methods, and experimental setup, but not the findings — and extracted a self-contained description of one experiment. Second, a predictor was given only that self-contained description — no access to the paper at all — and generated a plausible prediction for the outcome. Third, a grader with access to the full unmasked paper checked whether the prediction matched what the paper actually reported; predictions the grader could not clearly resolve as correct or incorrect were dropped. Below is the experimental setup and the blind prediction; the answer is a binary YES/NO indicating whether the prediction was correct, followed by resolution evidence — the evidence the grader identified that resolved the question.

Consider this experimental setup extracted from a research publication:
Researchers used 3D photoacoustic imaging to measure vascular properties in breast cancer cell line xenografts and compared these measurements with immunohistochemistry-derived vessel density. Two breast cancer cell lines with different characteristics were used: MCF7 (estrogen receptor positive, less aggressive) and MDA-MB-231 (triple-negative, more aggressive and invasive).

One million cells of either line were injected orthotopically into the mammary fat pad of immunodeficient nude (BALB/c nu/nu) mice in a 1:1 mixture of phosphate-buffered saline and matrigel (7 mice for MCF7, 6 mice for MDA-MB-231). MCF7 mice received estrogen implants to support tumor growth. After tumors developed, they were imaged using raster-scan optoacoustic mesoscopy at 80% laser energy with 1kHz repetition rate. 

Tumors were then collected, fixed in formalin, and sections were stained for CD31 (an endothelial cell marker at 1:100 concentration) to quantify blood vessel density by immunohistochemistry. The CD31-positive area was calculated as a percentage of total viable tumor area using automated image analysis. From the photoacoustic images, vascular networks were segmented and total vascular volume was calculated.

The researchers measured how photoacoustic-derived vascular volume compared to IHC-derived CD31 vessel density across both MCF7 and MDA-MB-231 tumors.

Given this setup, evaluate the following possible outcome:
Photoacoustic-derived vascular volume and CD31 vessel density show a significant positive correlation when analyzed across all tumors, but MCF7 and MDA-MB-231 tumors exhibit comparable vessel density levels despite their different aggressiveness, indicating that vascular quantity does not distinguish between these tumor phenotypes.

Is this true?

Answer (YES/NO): NO